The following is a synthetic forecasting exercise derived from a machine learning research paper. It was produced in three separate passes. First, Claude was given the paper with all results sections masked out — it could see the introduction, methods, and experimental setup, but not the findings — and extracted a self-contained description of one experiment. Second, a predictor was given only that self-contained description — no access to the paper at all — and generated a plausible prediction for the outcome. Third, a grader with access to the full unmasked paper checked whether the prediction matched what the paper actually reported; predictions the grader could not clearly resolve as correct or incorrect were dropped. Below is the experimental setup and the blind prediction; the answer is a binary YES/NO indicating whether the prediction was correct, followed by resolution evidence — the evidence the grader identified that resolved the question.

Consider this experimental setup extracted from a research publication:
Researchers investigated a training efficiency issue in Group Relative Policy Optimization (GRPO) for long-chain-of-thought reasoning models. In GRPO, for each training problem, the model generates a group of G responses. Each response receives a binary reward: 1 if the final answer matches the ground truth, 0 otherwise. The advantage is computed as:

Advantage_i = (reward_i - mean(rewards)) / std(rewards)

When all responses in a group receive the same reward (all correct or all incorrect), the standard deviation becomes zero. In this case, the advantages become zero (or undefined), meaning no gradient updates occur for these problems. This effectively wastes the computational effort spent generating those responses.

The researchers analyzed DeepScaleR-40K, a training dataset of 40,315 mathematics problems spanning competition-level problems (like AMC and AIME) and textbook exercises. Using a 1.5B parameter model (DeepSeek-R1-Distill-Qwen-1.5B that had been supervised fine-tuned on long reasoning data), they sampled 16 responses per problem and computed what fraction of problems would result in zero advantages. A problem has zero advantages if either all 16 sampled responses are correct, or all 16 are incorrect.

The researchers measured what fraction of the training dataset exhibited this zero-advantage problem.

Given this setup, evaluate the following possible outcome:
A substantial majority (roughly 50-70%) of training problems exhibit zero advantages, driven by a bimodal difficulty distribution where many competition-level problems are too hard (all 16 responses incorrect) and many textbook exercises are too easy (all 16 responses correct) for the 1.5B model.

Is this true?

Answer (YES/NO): YES